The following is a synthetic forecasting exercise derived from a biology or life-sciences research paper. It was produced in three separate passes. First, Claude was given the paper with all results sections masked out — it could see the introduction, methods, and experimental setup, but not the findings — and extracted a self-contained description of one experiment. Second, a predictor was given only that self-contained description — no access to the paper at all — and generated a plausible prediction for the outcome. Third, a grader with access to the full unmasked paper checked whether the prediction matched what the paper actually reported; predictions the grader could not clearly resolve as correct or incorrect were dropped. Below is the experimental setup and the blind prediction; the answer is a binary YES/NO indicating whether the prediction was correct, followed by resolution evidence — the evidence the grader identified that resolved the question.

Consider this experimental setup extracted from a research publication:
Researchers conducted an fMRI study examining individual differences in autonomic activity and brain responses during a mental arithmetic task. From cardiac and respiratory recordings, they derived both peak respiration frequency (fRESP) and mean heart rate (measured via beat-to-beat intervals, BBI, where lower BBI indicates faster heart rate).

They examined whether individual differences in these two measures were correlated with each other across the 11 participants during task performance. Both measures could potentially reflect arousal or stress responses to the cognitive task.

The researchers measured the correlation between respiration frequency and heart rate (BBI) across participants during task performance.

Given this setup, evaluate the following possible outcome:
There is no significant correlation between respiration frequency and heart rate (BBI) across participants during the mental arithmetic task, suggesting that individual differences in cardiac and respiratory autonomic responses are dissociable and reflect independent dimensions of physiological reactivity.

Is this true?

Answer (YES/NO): YES